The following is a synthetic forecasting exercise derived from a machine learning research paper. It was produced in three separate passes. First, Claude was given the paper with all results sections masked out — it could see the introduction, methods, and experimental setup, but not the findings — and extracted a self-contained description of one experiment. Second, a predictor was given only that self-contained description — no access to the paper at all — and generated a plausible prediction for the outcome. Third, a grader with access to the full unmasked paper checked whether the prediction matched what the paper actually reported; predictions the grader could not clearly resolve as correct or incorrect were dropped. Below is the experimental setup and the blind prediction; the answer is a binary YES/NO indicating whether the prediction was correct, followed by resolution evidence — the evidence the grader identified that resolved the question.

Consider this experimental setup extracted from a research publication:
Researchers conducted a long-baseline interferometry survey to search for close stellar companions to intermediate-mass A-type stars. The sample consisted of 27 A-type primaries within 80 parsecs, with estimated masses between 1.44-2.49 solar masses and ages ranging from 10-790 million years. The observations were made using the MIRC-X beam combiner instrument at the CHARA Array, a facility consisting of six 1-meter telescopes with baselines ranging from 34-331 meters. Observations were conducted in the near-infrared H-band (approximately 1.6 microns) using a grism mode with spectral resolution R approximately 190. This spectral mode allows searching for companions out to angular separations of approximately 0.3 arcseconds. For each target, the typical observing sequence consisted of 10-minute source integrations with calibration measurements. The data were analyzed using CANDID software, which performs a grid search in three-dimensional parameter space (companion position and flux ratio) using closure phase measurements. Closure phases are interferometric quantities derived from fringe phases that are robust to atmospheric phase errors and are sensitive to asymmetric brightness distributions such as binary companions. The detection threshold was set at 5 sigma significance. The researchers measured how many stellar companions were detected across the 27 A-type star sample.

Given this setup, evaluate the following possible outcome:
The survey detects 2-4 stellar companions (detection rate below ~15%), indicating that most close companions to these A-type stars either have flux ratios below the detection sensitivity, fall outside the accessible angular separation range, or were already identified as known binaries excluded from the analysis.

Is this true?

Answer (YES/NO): NO